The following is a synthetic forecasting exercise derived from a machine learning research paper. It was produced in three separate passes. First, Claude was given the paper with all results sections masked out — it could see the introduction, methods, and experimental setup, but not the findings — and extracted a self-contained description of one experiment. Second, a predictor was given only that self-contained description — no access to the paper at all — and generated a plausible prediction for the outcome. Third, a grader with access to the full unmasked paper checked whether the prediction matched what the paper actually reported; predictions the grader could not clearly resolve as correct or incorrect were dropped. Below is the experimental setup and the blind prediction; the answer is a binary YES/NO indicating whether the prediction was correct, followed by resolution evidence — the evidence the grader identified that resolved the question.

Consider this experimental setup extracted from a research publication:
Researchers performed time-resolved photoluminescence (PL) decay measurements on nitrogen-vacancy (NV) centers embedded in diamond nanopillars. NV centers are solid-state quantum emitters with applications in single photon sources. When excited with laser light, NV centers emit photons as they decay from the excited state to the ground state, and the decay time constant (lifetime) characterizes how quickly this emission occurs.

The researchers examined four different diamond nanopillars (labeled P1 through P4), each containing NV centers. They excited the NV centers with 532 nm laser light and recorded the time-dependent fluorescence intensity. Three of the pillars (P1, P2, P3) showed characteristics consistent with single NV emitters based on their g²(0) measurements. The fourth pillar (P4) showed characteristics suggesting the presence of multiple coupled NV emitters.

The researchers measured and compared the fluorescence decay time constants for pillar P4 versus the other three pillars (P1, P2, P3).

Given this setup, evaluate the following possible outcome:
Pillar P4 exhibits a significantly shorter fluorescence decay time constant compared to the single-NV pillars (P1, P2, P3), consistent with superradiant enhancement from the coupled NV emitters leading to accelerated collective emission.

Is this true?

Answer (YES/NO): YES